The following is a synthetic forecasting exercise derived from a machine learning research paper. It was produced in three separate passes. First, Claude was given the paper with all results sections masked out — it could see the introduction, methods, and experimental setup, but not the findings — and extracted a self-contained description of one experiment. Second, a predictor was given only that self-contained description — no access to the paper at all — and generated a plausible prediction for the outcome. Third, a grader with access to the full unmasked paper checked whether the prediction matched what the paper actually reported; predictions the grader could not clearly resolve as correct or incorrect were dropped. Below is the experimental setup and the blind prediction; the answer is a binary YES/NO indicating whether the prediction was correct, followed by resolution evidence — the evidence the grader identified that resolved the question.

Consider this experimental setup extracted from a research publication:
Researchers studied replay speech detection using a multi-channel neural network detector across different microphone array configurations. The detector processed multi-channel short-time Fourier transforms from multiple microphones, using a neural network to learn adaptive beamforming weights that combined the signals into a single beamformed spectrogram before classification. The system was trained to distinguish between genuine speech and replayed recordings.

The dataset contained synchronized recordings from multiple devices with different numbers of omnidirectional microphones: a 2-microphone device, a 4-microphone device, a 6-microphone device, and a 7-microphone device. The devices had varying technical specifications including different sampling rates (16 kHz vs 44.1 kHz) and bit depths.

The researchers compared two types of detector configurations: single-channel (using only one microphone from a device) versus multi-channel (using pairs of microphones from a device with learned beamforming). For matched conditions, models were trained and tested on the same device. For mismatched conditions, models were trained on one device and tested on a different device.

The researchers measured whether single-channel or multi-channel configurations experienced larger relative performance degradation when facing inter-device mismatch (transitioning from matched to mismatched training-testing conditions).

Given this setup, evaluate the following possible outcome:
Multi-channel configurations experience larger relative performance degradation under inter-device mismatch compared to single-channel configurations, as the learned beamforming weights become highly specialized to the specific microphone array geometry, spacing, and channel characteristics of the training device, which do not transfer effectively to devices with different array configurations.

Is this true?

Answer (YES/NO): NO